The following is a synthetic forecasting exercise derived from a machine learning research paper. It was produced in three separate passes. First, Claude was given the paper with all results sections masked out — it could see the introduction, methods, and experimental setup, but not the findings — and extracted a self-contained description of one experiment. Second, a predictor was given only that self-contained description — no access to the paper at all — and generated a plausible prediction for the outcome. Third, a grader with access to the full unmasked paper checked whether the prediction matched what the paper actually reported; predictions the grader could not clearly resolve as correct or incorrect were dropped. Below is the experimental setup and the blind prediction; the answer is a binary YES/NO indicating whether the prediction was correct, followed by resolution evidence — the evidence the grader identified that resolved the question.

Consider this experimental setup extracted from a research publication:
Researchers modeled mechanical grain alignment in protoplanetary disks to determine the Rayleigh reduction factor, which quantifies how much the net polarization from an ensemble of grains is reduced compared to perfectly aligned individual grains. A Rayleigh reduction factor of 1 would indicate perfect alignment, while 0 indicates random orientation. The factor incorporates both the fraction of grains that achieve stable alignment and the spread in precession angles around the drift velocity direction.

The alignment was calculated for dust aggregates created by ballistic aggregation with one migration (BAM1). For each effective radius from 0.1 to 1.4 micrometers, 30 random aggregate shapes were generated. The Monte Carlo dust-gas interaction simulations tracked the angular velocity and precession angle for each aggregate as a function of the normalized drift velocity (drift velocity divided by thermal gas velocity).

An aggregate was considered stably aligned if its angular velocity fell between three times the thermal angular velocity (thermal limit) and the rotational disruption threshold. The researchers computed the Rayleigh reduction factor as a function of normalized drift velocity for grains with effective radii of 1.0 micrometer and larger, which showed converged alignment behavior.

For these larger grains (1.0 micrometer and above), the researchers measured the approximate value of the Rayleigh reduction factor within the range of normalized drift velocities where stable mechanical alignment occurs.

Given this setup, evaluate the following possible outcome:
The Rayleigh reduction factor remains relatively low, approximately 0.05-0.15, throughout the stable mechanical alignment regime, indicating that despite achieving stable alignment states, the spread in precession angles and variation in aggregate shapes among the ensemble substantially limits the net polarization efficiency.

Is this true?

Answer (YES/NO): NO